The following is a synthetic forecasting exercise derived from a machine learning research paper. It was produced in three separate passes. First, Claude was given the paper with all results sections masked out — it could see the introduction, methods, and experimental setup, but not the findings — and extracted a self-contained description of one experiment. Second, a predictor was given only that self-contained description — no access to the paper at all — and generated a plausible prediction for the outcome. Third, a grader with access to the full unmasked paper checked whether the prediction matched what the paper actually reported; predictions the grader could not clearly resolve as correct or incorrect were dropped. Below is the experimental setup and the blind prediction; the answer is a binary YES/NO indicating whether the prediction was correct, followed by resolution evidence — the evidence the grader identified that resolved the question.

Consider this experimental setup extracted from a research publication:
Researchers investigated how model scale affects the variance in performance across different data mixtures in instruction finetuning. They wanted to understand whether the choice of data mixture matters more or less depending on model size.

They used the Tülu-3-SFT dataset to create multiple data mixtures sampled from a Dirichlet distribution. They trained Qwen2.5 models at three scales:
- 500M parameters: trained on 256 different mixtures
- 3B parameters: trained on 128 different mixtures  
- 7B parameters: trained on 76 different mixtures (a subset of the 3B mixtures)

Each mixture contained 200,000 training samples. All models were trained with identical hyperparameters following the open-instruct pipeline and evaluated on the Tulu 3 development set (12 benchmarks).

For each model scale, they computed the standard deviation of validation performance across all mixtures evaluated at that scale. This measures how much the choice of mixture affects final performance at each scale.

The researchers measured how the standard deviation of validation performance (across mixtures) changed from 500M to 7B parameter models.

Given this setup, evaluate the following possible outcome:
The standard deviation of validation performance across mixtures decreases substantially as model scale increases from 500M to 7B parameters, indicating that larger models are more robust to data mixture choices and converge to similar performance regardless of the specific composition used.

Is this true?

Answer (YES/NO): YES